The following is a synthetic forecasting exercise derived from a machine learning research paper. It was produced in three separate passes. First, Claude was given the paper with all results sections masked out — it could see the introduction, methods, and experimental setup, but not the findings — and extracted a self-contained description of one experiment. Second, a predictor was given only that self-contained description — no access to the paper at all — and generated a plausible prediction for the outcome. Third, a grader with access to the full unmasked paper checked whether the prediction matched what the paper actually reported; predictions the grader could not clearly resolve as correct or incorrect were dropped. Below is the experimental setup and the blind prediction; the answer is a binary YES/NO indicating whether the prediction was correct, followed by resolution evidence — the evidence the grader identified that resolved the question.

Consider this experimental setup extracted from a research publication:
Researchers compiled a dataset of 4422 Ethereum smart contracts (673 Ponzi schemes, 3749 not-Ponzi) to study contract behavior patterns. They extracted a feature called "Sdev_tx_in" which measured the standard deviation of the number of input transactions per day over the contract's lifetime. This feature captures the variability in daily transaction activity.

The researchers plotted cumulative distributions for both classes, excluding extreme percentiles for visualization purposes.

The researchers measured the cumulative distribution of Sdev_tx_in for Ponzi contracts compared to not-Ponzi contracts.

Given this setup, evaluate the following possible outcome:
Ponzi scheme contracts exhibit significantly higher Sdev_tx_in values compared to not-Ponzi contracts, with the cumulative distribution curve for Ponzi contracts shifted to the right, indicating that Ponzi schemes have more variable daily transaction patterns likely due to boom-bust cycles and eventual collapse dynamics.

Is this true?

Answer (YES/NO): NO